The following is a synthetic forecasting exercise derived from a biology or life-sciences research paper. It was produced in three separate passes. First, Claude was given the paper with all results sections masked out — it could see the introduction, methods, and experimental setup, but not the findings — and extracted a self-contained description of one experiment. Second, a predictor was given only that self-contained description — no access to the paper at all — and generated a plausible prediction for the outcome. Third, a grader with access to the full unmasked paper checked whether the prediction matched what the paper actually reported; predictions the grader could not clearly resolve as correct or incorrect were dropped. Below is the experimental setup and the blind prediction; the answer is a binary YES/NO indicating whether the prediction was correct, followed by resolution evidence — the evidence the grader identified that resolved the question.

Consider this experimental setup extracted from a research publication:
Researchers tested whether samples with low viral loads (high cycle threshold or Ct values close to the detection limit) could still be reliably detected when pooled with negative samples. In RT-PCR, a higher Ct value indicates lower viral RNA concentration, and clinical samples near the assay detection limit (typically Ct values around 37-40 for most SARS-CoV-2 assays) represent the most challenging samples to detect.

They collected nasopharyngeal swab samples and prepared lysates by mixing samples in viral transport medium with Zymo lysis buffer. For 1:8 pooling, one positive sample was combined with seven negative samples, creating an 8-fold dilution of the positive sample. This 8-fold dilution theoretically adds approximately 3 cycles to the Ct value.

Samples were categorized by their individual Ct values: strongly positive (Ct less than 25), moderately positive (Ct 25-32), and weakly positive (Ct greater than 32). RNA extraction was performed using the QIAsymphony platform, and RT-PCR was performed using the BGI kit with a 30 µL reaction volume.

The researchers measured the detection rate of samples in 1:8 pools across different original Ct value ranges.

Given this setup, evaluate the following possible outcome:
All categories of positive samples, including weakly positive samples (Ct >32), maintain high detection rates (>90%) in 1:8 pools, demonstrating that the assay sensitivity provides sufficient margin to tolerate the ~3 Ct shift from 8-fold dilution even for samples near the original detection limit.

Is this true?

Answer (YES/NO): NO